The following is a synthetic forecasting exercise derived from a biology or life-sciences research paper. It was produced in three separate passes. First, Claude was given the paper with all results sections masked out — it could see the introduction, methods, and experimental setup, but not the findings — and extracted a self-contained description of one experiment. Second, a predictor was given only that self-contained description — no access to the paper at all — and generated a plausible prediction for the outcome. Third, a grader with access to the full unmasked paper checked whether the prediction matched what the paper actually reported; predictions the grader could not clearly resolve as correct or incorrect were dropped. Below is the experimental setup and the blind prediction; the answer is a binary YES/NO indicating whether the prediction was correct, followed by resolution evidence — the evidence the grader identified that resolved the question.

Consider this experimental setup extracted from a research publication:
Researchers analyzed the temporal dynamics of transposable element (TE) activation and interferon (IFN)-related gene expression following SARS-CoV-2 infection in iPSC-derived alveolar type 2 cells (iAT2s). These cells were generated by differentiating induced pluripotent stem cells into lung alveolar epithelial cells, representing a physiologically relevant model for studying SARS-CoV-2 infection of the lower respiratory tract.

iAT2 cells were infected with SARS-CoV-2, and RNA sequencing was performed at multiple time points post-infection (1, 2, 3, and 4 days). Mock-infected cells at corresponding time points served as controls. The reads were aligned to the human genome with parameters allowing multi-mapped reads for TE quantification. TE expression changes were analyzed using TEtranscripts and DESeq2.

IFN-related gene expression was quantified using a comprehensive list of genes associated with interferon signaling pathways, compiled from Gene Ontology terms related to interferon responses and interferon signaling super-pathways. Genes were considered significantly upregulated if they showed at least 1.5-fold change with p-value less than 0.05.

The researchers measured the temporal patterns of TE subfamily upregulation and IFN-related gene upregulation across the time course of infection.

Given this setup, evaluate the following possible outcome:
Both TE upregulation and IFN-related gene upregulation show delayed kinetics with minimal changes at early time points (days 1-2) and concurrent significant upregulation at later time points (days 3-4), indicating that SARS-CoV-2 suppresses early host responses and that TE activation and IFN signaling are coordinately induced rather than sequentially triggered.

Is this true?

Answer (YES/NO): NO